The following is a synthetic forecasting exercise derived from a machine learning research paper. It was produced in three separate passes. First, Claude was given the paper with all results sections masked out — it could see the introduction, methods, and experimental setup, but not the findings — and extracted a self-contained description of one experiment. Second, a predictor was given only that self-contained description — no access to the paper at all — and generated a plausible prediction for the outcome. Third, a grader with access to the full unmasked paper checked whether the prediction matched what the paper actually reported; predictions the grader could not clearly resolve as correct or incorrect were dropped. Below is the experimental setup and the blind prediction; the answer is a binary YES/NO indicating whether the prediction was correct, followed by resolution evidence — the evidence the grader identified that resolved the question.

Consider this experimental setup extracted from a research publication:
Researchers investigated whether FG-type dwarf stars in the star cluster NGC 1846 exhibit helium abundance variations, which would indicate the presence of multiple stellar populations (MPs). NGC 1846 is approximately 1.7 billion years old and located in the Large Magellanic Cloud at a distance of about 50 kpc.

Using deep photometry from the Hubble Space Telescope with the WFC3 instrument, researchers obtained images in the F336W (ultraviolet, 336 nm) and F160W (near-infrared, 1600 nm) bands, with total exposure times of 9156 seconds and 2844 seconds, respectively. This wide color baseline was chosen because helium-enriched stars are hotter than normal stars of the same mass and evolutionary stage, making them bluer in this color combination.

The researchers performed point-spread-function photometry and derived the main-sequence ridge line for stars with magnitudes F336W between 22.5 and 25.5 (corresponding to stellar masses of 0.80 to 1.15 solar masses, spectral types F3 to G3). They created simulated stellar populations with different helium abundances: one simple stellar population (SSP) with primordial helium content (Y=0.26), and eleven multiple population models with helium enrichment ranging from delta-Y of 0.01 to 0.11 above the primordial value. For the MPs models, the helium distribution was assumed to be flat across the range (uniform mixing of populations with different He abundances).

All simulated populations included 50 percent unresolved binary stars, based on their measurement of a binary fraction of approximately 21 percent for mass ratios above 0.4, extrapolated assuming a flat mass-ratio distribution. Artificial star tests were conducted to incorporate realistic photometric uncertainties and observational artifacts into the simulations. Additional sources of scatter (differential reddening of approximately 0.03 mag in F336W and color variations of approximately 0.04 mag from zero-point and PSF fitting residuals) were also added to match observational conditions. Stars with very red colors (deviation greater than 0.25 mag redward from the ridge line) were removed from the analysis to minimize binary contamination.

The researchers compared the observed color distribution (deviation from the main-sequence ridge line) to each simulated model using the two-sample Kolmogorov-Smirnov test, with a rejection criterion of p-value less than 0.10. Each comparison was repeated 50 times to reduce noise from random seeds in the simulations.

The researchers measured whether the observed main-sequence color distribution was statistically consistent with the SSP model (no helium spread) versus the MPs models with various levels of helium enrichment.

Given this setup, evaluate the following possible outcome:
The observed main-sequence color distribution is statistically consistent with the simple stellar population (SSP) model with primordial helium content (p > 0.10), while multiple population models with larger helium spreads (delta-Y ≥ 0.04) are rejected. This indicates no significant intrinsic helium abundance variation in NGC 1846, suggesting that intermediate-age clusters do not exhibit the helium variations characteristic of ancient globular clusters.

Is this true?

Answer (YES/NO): NO